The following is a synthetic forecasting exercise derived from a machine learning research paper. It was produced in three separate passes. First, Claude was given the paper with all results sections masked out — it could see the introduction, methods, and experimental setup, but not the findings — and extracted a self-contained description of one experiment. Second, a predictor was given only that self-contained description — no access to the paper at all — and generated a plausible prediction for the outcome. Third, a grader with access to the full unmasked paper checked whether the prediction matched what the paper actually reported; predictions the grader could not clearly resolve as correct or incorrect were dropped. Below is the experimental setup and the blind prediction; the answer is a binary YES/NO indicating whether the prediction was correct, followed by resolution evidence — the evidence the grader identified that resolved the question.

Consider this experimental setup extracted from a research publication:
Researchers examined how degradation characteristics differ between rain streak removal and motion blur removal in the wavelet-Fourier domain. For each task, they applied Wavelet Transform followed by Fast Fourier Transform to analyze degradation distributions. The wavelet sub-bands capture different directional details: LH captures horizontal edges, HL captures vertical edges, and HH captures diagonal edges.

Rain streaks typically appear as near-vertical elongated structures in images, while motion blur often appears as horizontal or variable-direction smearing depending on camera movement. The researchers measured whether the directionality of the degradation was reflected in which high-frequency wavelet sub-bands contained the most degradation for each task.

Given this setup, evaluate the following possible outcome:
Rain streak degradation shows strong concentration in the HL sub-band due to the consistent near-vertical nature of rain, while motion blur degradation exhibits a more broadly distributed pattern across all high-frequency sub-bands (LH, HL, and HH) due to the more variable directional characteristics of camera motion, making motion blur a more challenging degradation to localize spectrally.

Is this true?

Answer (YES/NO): NO